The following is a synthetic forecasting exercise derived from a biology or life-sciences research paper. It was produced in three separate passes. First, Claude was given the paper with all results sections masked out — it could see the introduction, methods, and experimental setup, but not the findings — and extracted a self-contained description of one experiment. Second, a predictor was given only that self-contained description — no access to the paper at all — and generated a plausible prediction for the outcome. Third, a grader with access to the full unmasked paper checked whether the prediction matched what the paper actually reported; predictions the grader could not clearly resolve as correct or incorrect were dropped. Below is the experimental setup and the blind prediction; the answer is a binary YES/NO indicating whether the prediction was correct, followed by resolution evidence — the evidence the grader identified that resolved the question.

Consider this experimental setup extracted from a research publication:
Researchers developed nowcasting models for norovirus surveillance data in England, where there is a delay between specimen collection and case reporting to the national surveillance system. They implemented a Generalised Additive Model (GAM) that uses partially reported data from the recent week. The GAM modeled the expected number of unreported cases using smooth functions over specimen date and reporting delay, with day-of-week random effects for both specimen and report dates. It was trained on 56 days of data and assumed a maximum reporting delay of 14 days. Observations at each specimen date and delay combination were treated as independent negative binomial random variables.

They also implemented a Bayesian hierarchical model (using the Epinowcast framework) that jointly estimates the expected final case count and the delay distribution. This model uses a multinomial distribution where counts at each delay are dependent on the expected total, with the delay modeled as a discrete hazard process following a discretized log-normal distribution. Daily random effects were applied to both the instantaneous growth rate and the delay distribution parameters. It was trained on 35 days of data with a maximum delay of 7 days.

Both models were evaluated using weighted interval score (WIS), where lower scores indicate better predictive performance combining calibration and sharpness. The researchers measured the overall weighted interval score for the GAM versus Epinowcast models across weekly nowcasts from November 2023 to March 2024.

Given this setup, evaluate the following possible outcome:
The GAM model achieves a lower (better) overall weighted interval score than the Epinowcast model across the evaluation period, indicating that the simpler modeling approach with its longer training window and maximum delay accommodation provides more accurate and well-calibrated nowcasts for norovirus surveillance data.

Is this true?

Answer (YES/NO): YES